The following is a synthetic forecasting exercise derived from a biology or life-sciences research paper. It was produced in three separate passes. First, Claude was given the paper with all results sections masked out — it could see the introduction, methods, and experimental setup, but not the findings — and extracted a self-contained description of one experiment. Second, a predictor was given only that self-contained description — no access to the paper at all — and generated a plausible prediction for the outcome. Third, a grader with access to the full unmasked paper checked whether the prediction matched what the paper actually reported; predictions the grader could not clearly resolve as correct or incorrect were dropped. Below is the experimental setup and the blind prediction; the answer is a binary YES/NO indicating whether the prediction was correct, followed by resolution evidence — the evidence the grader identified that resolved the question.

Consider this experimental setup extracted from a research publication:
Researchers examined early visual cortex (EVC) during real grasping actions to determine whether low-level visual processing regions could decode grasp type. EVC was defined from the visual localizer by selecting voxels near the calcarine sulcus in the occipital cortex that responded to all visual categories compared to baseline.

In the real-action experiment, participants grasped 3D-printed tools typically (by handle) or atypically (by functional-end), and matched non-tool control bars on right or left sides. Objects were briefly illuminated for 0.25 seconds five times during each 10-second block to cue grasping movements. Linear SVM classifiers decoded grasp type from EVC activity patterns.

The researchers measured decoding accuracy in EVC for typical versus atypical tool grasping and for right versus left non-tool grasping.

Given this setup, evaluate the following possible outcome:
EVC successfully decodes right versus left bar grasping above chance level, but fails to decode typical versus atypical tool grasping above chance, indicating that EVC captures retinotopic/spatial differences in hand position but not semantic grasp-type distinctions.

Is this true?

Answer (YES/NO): NO